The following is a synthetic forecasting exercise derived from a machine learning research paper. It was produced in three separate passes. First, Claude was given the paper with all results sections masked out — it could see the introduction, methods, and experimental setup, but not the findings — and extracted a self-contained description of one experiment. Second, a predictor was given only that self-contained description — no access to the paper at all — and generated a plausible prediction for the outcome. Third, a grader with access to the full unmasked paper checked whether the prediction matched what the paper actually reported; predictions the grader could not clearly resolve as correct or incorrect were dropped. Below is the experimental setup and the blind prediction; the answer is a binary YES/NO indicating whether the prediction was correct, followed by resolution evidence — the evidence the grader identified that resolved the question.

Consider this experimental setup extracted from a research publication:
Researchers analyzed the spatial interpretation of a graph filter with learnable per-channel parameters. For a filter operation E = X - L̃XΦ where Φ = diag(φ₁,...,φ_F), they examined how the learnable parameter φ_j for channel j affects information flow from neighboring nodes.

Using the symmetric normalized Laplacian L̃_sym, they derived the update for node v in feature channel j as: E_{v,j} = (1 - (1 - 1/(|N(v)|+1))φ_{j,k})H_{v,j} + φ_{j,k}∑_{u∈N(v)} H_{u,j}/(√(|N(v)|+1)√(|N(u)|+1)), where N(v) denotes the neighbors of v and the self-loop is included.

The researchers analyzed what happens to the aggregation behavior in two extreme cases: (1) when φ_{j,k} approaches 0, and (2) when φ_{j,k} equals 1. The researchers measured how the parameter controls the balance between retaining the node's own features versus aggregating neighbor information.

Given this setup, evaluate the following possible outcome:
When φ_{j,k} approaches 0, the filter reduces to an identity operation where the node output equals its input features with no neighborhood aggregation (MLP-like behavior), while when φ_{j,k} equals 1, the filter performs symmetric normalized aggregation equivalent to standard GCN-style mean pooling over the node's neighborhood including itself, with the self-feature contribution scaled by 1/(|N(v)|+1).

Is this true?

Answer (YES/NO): YES